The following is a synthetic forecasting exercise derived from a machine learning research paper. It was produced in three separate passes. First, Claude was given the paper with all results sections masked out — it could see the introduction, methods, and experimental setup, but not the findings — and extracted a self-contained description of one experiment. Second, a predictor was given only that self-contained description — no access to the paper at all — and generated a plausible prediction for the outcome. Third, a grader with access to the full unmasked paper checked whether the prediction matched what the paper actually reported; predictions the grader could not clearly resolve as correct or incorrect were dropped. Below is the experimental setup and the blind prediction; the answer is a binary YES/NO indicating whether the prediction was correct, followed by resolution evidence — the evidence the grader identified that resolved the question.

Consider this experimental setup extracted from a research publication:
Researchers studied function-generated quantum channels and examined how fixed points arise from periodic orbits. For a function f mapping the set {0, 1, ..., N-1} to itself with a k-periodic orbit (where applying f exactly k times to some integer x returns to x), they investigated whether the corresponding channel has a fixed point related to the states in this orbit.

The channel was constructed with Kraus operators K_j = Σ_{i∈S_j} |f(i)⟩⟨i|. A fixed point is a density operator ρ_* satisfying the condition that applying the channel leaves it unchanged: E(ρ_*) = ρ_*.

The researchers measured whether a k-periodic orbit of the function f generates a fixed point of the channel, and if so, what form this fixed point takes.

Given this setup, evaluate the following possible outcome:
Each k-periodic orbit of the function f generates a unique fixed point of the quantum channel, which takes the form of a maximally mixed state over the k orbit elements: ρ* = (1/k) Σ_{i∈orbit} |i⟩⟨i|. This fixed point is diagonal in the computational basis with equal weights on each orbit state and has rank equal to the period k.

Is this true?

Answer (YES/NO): YES